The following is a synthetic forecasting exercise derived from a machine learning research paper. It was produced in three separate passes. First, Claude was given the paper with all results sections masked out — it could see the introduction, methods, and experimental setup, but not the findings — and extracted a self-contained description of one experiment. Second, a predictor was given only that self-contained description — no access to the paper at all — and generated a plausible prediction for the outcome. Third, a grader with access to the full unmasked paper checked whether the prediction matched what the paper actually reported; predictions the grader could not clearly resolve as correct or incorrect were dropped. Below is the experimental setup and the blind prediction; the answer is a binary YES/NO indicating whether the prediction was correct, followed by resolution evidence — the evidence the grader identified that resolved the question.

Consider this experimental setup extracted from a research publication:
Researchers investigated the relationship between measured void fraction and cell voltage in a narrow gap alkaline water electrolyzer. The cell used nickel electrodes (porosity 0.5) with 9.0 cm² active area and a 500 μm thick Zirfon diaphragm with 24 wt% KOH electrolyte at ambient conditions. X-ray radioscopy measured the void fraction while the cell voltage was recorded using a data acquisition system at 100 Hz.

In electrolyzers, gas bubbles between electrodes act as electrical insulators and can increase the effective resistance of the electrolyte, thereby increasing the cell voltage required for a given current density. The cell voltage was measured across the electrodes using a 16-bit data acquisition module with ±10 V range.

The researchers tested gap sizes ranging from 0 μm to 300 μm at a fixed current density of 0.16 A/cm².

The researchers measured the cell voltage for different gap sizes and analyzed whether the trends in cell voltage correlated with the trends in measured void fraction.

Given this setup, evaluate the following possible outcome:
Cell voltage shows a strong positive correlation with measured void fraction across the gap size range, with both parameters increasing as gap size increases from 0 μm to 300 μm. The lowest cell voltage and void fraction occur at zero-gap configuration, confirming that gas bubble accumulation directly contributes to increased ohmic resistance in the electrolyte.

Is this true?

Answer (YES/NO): NO